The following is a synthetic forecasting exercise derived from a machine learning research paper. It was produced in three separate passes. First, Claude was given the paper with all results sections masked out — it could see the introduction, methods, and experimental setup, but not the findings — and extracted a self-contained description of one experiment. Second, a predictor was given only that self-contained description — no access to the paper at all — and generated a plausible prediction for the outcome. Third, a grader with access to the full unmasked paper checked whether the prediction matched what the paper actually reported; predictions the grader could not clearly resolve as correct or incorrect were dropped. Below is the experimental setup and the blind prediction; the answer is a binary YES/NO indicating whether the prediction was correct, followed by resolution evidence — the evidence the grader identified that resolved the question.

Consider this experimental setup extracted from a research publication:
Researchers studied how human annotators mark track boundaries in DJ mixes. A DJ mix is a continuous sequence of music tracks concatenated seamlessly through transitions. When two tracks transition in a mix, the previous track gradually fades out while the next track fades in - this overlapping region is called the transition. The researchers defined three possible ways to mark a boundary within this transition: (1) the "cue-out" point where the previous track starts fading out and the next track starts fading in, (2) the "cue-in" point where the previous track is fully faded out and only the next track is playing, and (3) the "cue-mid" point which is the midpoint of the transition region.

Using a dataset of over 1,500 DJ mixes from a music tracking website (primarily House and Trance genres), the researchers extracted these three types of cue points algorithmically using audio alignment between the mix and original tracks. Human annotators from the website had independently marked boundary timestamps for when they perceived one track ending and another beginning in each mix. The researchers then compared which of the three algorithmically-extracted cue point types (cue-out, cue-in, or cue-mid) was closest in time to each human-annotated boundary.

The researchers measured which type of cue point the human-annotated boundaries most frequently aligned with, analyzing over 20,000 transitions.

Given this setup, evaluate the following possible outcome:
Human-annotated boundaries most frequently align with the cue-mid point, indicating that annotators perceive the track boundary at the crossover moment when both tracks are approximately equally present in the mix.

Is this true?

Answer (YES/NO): NO